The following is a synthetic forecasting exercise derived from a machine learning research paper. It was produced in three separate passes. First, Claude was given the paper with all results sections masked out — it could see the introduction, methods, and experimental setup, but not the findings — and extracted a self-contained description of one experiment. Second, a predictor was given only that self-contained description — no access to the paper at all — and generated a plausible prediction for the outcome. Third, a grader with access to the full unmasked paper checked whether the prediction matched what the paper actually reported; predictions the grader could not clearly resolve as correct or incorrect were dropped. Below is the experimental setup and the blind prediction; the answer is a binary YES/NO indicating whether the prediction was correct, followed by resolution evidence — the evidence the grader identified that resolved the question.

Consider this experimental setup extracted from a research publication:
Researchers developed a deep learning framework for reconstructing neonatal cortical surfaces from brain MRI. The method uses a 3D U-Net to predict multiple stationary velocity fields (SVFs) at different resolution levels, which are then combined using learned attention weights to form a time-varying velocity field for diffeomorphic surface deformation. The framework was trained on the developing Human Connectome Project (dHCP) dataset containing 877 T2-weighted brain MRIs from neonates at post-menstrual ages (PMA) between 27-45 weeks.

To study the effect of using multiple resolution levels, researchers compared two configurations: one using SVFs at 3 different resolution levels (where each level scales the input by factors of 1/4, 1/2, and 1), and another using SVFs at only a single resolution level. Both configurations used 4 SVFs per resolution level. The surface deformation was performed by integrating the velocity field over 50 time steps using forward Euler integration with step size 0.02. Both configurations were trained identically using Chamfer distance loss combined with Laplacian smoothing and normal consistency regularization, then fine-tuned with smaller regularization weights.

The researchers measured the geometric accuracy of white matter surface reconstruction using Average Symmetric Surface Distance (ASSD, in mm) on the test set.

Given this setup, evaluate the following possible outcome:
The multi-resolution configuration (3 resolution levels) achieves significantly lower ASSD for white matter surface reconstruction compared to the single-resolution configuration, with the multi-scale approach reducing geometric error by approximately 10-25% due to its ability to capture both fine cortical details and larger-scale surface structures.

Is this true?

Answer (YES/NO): NO